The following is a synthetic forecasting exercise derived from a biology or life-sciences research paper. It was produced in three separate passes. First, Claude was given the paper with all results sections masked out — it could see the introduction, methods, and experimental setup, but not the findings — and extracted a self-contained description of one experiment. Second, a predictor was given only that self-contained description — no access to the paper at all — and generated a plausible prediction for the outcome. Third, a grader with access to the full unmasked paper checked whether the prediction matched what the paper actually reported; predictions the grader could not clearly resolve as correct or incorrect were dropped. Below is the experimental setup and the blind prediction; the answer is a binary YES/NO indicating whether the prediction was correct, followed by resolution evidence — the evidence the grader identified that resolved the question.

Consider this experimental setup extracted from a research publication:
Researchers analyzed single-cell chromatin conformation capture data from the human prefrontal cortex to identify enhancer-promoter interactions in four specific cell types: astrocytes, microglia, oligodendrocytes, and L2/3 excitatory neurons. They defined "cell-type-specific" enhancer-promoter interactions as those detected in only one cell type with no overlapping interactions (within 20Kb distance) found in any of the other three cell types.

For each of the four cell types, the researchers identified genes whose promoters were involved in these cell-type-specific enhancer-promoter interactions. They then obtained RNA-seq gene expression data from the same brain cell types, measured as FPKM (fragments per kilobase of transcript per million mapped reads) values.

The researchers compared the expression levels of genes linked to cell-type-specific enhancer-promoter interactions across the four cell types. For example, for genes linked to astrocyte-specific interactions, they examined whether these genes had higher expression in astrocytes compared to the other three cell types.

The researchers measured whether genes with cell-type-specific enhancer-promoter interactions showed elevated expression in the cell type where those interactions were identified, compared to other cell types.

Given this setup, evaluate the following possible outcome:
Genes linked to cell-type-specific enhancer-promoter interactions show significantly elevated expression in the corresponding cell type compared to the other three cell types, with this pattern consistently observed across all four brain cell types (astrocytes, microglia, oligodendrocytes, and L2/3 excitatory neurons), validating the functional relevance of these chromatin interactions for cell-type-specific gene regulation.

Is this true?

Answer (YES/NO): YES